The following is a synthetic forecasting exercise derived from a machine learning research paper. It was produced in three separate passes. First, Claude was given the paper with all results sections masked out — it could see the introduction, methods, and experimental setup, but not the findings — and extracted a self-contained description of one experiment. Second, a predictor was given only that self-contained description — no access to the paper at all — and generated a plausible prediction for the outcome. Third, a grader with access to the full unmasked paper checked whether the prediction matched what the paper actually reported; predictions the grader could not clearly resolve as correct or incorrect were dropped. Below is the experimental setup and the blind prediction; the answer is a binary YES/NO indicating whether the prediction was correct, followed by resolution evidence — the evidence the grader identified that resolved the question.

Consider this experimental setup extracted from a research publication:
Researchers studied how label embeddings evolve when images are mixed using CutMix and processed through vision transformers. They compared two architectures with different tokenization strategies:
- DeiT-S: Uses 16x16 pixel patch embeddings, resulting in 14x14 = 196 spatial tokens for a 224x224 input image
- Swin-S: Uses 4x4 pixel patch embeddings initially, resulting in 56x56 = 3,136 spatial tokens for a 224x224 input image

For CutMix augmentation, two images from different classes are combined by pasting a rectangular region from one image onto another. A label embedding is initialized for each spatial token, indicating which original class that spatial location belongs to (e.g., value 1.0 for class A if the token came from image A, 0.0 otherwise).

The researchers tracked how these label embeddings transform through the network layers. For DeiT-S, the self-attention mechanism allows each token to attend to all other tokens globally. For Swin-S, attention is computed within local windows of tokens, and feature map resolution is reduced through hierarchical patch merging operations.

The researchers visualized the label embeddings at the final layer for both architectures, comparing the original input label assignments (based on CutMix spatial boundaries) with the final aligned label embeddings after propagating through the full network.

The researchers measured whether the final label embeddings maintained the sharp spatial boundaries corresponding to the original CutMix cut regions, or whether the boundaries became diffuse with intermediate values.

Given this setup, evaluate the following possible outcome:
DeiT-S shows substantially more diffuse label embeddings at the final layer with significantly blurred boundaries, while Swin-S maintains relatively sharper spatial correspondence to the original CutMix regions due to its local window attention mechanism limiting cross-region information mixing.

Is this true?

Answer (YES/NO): YES